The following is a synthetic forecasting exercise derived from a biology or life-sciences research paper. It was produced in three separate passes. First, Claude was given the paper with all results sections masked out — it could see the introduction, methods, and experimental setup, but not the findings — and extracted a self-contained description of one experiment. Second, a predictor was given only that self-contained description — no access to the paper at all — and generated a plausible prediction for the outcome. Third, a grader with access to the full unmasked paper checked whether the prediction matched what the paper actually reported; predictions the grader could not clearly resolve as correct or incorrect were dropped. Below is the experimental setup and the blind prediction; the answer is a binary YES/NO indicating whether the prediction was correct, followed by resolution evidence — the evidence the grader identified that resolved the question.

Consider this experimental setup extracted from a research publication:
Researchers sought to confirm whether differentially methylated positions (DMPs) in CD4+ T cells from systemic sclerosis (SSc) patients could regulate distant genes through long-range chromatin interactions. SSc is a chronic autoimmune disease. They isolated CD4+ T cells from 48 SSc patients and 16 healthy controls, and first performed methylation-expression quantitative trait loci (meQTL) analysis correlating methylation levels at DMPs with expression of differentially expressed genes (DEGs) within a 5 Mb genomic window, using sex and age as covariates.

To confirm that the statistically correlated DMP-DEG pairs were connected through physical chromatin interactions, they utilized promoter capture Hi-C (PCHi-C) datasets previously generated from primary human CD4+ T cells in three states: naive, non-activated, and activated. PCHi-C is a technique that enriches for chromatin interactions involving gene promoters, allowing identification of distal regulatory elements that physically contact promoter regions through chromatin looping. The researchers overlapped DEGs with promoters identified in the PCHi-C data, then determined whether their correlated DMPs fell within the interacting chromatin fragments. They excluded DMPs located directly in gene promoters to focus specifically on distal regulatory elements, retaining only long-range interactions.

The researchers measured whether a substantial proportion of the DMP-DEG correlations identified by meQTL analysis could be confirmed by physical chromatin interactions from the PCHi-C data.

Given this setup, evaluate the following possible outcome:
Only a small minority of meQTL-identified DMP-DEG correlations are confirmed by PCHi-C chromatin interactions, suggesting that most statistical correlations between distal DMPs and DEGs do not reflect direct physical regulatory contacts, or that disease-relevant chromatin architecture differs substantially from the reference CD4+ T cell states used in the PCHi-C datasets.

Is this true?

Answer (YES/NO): YES